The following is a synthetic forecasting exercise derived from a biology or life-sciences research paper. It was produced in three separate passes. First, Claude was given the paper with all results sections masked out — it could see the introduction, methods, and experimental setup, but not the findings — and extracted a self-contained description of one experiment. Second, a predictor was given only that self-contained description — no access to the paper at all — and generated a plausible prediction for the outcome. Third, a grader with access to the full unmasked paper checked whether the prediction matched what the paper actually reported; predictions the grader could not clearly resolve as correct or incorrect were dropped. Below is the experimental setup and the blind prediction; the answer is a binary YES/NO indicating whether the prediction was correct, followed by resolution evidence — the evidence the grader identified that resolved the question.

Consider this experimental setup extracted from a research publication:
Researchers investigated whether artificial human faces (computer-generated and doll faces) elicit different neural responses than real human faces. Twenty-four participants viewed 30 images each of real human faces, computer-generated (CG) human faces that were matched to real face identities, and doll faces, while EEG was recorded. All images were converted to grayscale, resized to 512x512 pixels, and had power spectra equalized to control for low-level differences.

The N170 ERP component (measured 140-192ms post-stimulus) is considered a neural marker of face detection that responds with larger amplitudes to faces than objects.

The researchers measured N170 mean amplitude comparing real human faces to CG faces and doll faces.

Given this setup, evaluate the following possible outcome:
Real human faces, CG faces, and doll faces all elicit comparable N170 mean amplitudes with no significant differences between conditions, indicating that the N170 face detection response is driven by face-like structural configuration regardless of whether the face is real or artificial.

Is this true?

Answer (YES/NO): YES